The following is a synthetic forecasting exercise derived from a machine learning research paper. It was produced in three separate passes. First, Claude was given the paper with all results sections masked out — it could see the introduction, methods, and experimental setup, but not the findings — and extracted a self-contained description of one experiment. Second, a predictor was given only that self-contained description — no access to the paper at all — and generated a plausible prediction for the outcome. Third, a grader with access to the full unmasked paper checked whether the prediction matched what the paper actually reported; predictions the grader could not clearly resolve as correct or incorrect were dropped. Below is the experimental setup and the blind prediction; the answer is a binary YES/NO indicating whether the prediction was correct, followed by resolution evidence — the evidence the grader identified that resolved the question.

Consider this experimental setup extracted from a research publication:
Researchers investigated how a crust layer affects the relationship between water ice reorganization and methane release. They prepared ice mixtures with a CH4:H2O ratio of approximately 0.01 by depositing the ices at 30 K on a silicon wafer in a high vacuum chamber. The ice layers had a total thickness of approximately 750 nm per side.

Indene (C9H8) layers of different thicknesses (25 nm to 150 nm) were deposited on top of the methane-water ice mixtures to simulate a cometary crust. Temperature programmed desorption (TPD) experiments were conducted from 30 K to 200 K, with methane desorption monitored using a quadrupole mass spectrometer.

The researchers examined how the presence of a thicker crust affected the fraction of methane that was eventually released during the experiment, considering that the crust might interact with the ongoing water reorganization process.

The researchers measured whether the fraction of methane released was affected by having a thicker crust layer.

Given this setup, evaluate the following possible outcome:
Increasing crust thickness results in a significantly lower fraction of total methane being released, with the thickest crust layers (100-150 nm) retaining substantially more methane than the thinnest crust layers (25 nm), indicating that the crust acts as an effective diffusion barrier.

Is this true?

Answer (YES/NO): NO